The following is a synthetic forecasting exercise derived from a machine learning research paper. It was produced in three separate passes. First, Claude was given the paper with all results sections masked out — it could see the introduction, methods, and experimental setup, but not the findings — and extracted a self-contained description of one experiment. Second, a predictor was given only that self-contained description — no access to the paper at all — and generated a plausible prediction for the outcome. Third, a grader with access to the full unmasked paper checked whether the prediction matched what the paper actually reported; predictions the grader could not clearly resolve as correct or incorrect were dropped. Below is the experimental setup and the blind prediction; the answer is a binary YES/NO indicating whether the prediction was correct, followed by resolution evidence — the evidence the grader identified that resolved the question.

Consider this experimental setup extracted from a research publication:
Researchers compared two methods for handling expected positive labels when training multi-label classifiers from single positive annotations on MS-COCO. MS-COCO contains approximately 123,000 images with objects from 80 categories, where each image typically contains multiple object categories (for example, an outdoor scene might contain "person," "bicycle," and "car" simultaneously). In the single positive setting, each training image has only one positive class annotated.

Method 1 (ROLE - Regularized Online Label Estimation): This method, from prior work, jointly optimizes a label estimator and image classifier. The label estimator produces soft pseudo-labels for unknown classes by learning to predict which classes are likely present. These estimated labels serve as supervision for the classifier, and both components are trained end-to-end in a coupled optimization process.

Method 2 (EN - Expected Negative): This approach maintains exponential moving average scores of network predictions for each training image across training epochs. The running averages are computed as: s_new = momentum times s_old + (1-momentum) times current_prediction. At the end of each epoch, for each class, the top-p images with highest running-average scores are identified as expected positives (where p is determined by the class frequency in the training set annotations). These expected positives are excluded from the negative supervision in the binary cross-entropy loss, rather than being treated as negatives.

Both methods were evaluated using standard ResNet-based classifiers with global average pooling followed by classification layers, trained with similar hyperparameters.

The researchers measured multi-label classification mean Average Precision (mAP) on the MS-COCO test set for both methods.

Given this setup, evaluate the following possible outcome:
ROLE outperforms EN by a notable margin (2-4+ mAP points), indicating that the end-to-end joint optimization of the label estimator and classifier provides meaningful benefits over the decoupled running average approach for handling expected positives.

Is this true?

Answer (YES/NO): NO